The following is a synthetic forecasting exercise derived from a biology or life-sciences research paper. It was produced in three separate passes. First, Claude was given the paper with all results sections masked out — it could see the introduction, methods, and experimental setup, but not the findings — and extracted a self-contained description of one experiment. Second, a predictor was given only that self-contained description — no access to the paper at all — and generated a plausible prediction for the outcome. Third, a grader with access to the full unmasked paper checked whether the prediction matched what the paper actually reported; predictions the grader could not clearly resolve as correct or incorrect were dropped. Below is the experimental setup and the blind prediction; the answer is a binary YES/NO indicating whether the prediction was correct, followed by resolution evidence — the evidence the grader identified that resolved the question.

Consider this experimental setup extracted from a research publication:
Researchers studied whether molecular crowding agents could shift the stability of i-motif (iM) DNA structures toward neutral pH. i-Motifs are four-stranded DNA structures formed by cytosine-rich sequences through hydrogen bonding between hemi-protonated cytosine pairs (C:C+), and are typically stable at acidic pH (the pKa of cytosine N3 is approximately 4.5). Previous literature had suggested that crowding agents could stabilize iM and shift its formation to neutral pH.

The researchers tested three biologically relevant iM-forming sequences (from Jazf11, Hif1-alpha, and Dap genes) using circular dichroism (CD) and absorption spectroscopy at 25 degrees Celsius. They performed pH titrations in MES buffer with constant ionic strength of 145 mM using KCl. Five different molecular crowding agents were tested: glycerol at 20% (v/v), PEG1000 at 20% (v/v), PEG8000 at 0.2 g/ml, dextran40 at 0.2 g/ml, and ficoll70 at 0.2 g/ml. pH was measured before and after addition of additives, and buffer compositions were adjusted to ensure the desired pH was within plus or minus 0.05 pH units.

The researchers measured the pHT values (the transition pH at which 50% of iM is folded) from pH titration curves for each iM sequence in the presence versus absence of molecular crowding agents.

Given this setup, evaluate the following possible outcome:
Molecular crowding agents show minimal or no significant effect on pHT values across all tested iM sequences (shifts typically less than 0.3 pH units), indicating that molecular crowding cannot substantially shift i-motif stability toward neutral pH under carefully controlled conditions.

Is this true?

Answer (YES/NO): YES